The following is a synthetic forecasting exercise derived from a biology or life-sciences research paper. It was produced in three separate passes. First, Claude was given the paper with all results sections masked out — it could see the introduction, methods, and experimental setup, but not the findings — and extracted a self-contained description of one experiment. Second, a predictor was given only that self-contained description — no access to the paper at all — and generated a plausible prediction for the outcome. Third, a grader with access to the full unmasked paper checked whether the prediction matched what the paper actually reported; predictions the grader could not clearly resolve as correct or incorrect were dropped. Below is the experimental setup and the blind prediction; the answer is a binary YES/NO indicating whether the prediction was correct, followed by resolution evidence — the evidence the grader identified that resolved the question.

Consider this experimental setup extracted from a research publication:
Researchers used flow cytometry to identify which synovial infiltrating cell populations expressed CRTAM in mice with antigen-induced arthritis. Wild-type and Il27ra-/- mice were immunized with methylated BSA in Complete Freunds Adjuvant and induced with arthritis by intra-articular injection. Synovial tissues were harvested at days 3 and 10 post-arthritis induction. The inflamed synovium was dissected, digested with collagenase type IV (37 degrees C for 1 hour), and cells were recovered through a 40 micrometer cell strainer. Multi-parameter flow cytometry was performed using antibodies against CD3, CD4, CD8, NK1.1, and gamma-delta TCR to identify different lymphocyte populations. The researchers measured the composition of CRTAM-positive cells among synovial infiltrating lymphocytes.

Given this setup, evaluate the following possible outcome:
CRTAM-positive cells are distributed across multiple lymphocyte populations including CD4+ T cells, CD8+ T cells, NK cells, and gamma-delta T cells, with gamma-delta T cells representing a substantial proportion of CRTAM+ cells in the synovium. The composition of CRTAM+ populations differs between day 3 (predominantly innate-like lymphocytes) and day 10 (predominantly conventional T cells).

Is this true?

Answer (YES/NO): NO